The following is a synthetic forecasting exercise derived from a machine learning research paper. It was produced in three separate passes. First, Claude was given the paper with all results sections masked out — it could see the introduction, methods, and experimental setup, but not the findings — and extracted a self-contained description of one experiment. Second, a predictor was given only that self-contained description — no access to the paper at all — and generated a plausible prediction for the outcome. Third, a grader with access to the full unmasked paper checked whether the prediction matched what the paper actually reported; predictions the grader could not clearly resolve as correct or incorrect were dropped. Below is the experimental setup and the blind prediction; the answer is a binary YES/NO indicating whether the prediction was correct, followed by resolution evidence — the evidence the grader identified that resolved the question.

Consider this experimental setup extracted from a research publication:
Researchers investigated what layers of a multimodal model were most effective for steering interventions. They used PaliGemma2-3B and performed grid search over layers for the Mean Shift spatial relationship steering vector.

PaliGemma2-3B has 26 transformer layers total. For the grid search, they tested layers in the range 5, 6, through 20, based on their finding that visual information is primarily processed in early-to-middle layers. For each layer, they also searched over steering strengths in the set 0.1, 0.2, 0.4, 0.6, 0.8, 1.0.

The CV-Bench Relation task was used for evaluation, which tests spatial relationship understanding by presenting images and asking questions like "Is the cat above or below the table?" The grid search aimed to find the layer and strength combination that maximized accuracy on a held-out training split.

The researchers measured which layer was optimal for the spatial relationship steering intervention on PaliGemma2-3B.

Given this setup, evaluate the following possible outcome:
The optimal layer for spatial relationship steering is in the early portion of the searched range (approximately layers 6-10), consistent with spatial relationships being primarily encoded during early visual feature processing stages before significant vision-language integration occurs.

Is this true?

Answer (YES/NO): NO